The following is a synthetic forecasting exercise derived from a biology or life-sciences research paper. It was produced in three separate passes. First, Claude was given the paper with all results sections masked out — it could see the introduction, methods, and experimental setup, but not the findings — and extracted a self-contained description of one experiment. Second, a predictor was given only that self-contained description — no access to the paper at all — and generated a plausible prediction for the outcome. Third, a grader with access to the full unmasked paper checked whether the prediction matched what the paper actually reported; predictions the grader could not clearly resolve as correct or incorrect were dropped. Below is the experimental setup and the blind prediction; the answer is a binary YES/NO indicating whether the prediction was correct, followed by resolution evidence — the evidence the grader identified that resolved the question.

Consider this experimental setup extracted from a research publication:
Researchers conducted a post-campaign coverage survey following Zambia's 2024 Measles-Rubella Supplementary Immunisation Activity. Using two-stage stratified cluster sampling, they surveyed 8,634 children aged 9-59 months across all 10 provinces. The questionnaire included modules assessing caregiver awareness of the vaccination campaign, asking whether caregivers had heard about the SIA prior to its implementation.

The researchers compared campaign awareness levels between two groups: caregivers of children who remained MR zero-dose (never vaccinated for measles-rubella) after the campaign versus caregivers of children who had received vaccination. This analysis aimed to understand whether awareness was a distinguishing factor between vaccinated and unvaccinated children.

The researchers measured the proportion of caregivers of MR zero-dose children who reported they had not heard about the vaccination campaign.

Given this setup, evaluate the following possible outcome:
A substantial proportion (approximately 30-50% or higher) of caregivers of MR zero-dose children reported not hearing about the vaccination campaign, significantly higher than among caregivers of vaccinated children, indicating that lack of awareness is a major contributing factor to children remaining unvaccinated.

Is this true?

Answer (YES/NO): YES